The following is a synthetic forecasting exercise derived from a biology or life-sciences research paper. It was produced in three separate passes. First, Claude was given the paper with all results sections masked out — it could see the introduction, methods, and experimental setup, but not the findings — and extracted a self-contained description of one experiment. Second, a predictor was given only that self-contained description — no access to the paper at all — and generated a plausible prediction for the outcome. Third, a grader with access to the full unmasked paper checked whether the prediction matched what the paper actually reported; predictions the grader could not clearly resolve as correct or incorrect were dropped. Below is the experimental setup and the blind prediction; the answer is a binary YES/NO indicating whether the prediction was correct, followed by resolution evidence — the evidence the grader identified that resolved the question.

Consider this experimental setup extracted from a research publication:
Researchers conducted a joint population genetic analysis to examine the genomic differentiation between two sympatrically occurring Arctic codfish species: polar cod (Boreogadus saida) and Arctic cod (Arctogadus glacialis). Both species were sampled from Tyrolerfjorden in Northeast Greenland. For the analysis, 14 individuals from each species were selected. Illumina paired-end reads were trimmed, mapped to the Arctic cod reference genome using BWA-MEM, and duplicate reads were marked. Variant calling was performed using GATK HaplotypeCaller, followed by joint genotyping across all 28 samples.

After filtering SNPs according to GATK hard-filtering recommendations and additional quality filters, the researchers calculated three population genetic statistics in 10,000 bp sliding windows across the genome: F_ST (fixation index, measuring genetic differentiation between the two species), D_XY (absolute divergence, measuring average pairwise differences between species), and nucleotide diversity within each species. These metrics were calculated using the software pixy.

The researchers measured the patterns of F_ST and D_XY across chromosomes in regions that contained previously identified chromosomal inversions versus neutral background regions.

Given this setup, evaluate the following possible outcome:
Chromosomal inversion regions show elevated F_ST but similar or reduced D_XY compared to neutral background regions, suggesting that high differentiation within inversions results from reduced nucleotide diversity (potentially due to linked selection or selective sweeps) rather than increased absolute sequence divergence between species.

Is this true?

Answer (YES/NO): NO